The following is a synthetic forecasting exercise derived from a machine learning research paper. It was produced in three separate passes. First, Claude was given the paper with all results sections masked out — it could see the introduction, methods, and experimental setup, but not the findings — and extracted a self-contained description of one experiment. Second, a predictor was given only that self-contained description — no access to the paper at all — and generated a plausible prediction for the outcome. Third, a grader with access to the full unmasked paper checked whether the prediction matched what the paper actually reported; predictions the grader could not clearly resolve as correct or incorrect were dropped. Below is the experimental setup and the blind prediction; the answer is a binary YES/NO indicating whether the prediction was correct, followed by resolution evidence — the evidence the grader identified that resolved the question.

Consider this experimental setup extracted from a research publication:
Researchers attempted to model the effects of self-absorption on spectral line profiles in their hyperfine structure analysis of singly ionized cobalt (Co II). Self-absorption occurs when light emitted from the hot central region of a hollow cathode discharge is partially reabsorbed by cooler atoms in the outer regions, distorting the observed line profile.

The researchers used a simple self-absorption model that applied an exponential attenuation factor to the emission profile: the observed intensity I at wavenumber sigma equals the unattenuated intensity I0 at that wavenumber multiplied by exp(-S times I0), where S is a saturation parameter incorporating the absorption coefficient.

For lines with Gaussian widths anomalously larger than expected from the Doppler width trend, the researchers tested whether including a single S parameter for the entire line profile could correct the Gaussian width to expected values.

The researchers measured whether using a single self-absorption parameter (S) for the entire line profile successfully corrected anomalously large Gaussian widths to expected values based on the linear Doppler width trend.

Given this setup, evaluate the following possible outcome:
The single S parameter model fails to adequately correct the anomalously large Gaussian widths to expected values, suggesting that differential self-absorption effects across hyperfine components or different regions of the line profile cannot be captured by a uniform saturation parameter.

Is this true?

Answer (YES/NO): YES